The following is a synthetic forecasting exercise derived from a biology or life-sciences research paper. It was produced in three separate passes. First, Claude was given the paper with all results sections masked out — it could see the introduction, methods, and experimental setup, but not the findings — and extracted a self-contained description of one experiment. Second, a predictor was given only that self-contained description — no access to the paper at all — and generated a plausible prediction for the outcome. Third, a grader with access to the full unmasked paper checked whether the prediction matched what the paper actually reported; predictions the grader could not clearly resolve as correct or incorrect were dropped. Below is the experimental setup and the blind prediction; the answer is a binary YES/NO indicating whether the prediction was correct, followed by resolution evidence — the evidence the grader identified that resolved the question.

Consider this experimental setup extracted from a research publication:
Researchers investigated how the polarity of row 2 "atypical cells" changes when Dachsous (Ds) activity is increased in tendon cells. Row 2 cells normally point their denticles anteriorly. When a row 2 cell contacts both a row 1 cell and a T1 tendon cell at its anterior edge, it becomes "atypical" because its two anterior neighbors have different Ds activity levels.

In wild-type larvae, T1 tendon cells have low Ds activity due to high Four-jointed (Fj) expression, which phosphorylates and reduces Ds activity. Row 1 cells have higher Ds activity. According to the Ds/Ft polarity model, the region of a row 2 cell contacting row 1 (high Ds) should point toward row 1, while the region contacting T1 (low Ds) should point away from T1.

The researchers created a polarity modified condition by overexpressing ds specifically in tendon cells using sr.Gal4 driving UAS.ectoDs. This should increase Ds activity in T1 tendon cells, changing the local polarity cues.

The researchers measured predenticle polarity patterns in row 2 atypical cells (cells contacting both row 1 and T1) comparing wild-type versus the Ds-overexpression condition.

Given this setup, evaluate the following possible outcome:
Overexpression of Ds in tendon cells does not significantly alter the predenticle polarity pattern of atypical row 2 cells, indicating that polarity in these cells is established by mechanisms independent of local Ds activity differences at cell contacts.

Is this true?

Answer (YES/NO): NO